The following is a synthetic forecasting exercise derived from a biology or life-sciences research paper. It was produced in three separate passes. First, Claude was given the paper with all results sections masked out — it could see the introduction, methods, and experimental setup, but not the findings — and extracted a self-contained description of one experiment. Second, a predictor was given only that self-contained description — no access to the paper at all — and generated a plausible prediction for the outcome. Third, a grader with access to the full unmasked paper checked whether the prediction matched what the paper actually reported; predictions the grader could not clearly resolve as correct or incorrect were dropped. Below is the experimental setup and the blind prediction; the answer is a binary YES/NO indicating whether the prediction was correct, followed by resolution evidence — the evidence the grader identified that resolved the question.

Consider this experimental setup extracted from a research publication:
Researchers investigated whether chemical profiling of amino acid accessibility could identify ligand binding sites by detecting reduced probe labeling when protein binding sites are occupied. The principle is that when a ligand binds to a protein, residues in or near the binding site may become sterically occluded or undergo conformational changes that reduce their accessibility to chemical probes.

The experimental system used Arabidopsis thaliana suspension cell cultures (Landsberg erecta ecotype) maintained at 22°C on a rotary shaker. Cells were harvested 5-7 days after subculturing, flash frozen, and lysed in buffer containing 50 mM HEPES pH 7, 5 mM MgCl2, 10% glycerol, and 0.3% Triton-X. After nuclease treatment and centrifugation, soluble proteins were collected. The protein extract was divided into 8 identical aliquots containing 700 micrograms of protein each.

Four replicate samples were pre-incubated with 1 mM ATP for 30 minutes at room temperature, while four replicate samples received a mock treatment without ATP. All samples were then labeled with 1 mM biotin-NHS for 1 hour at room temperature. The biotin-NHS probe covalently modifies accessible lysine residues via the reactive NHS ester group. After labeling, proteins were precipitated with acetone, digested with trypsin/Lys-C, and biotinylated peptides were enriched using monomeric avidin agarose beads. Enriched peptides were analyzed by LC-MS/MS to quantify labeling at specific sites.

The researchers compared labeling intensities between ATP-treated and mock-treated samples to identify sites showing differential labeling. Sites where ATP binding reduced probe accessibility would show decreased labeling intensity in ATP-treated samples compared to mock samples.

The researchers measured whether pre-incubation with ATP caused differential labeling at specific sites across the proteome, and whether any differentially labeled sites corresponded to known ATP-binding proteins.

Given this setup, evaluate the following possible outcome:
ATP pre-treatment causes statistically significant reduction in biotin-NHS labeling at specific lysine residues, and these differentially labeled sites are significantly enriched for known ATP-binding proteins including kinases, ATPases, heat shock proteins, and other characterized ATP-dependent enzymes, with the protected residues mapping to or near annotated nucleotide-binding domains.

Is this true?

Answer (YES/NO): YES